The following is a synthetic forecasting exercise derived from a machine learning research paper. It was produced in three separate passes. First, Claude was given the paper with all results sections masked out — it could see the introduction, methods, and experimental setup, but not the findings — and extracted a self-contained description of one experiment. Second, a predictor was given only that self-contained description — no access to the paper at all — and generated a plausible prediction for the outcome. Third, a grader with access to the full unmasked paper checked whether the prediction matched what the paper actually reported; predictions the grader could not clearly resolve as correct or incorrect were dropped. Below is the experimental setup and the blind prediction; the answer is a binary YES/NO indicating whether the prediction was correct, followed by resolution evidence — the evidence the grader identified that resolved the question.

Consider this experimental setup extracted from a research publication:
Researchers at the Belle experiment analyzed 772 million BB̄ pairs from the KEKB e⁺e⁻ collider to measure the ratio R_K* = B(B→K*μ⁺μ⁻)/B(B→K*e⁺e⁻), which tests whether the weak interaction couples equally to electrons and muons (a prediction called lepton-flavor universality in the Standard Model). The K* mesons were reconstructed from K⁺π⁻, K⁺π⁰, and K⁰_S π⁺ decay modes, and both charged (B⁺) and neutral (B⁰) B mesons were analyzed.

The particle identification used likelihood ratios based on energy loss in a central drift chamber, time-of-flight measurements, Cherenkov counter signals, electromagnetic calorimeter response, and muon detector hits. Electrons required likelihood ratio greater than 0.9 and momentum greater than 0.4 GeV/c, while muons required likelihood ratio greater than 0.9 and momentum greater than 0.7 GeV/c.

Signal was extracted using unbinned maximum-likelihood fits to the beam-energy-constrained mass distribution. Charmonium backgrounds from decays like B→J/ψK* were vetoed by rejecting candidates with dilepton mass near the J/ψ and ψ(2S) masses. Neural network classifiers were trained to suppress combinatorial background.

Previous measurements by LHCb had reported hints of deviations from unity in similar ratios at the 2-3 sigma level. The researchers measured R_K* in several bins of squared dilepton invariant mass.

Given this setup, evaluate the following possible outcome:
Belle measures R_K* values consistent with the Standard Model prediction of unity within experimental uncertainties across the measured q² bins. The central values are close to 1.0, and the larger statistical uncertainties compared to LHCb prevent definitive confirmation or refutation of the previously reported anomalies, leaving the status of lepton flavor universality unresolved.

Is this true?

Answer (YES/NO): NO